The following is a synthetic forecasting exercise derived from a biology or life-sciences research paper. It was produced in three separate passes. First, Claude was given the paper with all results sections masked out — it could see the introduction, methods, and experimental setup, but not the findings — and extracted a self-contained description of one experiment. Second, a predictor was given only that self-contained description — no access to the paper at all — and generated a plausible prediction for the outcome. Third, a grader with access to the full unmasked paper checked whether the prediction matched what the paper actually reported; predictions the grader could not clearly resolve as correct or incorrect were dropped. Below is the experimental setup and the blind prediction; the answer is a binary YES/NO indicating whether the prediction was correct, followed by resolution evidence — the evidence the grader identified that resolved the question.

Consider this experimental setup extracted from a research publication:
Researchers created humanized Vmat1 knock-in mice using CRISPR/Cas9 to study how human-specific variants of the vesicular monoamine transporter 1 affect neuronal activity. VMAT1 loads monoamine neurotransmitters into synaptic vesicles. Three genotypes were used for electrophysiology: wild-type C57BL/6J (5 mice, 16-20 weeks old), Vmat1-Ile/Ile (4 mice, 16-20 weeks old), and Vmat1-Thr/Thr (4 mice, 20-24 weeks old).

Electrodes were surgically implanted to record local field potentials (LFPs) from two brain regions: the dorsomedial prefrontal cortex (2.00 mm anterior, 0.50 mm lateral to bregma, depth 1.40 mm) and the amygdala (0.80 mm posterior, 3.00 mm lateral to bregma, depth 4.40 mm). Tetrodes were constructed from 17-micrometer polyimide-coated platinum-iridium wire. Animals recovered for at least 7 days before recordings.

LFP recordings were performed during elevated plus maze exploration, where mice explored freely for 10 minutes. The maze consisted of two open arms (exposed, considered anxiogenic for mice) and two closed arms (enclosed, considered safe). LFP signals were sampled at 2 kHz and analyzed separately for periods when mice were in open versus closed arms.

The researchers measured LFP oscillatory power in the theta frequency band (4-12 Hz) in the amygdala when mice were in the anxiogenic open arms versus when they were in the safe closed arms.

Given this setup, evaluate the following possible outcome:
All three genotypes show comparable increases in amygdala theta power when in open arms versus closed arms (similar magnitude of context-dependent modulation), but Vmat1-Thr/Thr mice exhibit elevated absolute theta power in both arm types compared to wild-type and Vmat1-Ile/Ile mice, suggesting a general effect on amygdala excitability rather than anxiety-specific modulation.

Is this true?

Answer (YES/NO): NO